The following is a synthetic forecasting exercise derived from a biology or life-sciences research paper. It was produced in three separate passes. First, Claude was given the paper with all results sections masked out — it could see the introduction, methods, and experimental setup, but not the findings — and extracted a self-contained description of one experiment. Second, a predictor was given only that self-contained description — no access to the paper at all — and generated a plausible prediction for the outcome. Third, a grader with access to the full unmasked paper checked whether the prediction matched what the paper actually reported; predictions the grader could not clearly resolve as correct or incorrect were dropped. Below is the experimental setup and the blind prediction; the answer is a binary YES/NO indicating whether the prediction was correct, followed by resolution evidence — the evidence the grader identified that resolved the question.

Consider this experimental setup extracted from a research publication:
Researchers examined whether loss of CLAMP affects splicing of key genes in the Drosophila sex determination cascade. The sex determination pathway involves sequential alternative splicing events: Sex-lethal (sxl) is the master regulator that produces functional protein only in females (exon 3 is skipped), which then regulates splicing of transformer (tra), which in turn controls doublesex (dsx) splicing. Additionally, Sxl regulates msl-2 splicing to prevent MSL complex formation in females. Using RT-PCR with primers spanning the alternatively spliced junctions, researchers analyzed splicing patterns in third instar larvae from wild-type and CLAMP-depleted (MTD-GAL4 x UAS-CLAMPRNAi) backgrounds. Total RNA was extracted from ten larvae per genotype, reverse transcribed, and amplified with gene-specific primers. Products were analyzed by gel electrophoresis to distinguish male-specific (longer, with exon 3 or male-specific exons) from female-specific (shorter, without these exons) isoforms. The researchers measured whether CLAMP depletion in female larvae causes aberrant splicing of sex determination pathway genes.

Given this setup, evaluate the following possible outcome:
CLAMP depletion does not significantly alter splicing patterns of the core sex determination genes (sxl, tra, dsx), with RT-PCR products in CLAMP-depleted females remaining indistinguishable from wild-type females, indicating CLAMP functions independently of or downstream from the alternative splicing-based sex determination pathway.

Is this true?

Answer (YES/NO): NO